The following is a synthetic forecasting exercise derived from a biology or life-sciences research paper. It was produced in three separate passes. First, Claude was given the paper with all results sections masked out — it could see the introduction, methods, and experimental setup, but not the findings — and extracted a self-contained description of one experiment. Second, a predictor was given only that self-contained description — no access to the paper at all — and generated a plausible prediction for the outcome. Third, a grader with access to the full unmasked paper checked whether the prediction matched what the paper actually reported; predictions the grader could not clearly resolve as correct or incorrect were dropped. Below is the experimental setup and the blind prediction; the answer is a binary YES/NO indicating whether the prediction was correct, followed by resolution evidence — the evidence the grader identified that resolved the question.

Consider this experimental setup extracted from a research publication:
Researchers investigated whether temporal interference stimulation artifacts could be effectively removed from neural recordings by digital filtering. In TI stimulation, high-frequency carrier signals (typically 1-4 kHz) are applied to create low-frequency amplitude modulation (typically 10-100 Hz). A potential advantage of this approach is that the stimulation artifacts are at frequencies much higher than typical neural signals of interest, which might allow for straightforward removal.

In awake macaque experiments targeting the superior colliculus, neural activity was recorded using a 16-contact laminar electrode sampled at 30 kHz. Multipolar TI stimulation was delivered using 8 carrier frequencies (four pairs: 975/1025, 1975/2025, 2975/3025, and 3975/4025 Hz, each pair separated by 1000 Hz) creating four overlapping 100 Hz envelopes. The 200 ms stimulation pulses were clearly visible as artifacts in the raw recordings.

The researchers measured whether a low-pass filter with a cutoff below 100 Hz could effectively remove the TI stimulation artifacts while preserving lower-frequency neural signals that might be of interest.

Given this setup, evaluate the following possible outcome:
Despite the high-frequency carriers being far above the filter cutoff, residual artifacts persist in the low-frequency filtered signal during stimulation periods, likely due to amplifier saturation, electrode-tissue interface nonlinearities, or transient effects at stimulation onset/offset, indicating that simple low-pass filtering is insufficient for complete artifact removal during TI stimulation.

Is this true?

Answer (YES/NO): NO